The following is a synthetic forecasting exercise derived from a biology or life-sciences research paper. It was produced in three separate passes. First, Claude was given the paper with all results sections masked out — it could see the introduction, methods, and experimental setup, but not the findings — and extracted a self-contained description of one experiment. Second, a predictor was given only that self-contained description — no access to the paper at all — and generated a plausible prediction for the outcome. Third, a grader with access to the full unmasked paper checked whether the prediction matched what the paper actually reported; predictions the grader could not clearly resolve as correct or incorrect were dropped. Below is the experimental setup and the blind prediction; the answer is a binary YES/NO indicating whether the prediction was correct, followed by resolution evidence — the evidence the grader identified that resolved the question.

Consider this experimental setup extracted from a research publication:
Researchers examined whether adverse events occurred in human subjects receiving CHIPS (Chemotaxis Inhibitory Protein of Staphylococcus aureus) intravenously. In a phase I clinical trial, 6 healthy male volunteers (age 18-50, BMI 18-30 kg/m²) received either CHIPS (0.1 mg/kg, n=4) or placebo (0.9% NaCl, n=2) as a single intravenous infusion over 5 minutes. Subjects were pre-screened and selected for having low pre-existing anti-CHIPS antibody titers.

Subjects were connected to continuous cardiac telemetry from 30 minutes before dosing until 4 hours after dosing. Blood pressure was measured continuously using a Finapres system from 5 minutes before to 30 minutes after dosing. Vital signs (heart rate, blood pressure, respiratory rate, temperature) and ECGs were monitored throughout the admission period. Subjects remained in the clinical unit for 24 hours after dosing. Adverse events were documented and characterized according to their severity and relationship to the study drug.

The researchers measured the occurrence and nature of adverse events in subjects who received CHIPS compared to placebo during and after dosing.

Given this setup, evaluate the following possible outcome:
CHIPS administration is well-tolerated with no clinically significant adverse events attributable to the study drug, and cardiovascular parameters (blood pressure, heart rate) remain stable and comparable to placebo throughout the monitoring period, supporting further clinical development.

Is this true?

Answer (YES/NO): NO